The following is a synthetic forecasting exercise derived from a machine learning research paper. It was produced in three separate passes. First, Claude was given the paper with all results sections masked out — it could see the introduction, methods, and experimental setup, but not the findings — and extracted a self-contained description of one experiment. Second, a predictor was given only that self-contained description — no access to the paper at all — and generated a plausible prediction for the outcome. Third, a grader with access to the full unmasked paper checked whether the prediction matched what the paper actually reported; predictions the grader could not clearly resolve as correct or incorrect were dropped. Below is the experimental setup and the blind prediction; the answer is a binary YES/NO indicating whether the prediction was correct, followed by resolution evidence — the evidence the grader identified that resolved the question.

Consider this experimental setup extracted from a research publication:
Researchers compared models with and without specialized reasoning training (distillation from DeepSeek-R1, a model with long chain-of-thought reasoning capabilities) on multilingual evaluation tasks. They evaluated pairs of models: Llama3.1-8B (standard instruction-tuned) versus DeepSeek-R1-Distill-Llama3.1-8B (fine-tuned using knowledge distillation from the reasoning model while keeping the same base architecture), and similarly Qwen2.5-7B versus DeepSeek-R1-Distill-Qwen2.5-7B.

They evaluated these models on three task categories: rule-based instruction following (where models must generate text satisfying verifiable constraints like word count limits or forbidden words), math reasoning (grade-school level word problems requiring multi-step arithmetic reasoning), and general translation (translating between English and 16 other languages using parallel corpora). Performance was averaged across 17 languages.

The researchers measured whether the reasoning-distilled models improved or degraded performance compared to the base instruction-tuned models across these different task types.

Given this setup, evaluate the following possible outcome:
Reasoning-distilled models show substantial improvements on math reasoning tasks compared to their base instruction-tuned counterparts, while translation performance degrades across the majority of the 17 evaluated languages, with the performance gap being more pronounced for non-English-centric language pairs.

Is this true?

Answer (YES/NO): NO